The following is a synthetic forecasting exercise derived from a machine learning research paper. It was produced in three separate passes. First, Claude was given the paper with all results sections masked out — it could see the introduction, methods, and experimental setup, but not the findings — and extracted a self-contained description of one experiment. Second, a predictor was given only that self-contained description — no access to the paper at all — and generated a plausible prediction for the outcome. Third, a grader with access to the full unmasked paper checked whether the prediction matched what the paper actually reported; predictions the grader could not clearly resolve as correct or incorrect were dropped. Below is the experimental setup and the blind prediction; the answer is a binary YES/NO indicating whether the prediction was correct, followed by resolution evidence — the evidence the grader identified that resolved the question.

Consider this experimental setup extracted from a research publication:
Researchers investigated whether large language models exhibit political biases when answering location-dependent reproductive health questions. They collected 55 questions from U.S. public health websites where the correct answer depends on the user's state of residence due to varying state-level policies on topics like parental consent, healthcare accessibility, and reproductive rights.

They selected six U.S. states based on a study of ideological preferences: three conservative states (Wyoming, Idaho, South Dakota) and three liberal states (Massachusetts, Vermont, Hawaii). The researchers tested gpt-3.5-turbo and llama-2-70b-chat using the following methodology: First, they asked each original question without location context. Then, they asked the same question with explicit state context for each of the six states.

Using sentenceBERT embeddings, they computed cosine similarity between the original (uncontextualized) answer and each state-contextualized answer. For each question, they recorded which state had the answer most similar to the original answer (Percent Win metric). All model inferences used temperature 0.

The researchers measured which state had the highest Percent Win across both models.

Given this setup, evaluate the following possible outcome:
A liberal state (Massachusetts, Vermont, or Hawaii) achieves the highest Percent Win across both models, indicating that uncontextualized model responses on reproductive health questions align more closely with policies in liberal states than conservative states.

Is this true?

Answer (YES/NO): YES